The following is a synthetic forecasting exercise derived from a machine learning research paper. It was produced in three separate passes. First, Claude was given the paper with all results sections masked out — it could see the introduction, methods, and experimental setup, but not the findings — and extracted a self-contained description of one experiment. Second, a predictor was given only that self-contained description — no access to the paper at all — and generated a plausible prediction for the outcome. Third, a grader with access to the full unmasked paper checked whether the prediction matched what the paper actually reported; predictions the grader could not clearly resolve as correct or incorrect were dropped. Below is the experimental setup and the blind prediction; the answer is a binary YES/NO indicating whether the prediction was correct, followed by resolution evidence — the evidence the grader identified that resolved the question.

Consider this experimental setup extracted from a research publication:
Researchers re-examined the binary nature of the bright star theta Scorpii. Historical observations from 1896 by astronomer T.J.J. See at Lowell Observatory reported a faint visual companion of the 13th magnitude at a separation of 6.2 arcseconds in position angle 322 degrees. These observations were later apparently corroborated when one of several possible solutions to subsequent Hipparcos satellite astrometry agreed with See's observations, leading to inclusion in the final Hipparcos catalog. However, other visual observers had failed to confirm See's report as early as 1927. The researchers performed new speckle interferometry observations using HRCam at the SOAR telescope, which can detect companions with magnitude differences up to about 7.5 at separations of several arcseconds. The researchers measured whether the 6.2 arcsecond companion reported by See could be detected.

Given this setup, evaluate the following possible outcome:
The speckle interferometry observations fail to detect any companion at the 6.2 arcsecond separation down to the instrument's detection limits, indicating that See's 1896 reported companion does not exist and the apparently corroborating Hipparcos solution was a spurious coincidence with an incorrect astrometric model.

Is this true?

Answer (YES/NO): YES